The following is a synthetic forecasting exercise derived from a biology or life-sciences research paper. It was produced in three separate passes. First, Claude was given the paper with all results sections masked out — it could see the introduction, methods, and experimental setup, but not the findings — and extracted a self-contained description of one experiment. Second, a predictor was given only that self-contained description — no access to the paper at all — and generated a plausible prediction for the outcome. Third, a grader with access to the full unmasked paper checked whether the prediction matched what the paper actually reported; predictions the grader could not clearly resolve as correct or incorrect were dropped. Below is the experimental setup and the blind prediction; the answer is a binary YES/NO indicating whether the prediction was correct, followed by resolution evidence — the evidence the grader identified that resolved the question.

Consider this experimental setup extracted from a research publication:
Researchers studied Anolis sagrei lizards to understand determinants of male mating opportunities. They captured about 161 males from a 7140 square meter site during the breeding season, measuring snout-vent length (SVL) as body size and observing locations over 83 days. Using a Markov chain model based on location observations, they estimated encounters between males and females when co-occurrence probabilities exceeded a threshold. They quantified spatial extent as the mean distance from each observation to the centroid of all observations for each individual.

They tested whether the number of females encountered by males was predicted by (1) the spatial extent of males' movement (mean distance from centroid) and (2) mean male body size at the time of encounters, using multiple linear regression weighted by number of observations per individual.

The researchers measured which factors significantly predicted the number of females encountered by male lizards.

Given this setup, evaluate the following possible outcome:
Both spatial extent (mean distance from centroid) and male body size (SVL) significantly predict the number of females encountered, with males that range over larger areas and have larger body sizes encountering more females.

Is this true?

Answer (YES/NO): YES